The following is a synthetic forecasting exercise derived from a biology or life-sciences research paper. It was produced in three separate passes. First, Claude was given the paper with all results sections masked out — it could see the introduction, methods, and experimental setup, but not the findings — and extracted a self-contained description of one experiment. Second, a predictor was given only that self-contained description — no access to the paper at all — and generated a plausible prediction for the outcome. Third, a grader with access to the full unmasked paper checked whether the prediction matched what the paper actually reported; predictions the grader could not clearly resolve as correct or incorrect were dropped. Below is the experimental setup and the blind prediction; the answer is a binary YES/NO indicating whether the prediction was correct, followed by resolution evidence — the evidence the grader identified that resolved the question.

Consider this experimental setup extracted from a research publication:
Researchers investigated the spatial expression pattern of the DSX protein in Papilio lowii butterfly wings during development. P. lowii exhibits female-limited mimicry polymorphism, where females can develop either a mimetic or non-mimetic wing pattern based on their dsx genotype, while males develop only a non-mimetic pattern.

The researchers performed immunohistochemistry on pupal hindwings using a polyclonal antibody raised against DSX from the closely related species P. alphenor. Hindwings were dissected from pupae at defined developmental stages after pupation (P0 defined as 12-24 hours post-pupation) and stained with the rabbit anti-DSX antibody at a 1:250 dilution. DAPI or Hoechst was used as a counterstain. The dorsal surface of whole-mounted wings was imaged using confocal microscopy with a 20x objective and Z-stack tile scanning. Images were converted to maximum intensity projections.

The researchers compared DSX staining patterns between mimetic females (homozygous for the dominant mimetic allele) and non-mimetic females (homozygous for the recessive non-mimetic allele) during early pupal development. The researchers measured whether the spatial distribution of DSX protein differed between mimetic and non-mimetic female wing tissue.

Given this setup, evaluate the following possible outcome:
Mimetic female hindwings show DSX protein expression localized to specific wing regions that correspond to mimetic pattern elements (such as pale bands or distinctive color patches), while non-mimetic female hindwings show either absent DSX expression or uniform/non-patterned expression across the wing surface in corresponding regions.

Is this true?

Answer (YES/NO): NO